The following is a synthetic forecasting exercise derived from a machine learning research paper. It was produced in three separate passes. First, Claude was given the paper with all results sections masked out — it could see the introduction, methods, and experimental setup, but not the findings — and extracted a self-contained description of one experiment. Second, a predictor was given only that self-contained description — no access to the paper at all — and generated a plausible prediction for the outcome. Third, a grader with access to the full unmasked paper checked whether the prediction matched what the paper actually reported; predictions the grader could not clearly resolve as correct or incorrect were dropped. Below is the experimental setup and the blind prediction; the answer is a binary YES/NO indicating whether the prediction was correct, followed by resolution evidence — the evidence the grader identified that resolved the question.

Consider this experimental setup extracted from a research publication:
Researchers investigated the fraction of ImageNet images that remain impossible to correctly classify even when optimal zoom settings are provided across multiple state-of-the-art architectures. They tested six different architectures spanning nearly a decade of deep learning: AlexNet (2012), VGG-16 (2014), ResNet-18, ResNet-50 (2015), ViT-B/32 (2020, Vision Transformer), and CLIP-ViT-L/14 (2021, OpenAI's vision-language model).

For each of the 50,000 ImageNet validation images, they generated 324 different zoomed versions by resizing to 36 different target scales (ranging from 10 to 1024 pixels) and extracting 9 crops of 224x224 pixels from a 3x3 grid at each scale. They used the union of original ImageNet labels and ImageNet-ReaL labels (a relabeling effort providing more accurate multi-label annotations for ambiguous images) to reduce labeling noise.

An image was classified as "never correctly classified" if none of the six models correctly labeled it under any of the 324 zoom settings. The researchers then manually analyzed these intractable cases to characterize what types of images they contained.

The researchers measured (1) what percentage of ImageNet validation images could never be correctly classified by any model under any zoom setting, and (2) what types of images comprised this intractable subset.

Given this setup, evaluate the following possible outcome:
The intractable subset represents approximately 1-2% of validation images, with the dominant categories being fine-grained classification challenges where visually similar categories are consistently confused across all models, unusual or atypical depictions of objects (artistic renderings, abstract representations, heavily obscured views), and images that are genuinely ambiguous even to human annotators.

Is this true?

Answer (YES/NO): NO